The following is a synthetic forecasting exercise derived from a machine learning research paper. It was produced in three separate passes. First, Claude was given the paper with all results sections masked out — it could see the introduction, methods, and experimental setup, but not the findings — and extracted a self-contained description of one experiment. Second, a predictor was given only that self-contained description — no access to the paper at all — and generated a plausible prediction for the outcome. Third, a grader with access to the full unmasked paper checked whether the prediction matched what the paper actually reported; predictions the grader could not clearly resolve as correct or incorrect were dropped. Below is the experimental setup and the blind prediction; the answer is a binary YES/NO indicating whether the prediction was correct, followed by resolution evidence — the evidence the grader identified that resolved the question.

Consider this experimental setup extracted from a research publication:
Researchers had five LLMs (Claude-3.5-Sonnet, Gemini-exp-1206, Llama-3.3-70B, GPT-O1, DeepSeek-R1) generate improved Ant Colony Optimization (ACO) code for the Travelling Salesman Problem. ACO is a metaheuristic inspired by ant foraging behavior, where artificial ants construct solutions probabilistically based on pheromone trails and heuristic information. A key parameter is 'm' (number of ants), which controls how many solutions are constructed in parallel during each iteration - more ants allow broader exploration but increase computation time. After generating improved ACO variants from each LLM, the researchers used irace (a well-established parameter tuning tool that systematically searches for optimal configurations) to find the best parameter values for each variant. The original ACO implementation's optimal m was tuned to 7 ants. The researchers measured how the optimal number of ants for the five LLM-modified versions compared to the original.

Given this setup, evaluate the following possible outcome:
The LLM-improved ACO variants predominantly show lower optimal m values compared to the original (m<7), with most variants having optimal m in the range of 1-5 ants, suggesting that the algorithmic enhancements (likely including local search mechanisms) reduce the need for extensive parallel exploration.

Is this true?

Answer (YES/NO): NO